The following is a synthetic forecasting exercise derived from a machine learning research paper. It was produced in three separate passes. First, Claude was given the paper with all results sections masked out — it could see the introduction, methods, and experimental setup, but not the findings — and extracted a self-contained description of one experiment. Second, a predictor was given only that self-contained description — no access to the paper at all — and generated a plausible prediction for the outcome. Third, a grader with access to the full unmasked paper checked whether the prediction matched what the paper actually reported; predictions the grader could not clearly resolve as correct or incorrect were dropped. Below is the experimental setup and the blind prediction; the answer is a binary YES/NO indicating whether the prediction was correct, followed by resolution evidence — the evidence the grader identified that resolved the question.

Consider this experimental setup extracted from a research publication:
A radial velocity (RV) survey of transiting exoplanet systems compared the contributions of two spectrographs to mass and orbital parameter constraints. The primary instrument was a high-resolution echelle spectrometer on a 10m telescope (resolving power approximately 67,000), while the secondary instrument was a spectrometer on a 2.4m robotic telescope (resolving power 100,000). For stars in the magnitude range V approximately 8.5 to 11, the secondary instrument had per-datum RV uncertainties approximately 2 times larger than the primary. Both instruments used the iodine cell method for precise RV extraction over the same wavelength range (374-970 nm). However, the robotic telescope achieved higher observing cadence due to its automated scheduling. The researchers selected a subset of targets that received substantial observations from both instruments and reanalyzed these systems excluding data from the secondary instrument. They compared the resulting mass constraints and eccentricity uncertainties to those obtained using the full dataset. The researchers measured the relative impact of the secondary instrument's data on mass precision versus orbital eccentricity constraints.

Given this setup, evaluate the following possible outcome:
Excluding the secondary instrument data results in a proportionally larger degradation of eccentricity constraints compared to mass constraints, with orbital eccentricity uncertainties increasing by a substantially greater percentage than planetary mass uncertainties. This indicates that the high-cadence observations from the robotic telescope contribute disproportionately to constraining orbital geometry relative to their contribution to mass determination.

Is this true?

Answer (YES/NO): YES